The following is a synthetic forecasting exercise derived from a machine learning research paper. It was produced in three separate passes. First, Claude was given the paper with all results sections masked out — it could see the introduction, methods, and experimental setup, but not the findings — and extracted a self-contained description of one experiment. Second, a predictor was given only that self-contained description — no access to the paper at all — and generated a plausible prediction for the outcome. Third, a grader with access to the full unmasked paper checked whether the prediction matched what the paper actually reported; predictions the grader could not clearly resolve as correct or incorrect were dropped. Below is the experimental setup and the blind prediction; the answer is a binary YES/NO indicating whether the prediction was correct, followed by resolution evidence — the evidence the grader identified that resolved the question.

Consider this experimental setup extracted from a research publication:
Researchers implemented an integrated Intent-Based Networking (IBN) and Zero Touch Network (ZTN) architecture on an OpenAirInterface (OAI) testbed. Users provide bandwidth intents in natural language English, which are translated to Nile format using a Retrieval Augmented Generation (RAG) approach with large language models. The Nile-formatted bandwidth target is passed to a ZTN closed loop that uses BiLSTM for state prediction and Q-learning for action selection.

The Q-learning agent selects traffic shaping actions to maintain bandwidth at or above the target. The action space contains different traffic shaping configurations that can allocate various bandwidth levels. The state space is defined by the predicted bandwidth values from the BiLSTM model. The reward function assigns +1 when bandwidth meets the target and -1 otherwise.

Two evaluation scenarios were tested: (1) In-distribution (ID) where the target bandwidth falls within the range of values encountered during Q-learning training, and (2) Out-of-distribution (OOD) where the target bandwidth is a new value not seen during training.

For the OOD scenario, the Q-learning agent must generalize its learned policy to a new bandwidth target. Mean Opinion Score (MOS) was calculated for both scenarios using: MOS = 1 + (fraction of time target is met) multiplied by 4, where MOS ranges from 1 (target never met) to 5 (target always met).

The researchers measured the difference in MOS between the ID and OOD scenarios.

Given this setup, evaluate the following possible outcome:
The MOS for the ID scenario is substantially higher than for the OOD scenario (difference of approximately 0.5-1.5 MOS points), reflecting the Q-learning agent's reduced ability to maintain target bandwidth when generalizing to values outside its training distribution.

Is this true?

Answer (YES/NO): NO